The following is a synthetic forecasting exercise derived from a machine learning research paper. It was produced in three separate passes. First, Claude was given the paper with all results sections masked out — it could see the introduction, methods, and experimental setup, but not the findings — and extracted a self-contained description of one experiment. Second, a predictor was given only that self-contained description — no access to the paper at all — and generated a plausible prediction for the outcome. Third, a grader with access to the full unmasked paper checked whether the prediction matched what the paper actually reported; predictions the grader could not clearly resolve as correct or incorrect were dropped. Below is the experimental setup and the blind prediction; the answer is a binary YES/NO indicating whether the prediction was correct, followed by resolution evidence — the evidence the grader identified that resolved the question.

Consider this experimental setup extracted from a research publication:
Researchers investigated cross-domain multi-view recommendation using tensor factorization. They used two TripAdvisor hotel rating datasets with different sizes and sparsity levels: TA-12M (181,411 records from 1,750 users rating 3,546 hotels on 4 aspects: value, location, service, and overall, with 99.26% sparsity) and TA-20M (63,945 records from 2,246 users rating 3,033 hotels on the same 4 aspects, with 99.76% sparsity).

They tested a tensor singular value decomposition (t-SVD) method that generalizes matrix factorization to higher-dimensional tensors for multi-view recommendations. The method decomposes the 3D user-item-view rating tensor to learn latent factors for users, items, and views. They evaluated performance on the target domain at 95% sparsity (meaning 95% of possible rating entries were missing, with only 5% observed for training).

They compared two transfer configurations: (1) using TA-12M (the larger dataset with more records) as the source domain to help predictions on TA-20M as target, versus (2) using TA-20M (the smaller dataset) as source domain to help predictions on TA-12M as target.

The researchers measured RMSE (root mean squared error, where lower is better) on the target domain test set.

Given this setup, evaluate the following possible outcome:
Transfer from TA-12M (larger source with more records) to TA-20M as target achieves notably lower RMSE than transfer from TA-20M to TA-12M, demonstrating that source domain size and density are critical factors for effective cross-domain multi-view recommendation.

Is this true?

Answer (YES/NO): NO